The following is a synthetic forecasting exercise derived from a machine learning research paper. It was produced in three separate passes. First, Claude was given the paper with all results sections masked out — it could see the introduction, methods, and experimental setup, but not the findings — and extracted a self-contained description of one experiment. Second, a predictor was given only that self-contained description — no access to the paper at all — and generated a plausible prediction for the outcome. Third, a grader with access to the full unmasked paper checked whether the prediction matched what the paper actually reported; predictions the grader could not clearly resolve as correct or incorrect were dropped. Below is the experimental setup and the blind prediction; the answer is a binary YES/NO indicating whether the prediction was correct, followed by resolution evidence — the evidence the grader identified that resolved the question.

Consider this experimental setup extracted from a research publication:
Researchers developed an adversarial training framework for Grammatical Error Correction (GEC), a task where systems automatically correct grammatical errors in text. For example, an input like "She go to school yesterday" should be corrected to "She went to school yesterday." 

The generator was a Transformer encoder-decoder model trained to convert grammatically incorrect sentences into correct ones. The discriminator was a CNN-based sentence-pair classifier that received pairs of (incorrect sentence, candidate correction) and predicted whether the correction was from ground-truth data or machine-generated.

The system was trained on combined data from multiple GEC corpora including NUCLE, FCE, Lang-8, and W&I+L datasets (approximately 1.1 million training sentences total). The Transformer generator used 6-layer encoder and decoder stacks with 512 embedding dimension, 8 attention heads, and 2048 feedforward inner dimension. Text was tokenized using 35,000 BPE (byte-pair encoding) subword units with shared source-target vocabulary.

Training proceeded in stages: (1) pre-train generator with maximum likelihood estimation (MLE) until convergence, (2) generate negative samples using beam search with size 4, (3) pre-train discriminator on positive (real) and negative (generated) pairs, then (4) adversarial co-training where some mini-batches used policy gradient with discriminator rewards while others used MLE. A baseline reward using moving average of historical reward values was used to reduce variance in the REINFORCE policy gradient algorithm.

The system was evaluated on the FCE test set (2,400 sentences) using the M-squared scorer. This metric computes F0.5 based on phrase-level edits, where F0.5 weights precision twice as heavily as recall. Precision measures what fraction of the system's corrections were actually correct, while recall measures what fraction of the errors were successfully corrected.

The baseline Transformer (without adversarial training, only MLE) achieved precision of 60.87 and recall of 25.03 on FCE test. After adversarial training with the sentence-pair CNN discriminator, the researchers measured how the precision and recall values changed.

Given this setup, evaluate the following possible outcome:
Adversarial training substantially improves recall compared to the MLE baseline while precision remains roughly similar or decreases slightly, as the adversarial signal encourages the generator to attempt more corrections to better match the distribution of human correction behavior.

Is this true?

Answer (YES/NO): NO